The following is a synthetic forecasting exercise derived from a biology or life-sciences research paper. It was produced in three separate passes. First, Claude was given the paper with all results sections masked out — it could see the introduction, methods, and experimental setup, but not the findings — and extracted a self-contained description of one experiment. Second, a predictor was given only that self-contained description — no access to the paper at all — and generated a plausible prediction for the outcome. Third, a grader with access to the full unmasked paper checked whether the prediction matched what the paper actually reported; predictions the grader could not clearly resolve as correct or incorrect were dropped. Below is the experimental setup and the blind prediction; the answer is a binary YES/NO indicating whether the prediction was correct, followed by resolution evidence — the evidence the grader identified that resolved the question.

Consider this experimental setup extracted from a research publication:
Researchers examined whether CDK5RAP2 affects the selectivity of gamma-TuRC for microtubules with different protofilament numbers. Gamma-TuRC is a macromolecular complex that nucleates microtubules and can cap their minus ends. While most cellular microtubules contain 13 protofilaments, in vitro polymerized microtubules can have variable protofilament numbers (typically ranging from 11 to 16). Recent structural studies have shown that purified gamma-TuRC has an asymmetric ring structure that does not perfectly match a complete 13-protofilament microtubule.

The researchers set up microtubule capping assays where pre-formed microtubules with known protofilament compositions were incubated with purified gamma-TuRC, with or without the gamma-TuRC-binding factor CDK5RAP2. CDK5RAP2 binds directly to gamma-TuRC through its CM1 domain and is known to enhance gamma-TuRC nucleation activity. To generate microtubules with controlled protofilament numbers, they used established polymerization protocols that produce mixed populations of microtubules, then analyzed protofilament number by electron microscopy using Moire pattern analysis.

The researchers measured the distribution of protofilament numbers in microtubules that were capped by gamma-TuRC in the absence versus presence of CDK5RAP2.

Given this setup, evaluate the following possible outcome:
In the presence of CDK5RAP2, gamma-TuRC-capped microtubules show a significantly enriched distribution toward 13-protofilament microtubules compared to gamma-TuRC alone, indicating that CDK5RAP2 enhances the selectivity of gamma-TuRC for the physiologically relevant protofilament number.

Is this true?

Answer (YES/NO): YES